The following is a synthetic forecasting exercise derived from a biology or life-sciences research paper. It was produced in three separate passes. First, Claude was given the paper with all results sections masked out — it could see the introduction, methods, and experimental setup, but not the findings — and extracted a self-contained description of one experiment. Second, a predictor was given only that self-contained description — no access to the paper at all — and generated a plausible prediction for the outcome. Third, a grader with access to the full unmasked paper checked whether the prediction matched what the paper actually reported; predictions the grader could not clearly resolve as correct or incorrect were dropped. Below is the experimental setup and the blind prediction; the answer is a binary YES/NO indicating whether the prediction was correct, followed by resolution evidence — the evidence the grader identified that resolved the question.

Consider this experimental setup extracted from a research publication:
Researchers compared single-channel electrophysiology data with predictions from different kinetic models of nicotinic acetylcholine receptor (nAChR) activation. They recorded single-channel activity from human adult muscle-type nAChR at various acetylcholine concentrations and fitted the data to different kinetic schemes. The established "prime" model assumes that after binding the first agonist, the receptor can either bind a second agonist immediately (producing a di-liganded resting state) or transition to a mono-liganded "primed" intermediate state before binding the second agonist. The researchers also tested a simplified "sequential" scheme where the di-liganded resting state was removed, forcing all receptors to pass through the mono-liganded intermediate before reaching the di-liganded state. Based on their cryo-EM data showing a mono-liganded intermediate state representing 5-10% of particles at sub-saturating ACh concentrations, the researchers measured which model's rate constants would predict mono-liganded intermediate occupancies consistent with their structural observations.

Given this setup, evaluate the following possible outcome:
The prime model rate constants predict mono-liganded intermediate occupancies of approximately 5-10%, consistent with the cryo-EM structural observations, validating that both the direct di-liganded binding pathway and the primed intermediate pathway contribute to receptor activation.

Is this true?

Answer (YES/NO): NO